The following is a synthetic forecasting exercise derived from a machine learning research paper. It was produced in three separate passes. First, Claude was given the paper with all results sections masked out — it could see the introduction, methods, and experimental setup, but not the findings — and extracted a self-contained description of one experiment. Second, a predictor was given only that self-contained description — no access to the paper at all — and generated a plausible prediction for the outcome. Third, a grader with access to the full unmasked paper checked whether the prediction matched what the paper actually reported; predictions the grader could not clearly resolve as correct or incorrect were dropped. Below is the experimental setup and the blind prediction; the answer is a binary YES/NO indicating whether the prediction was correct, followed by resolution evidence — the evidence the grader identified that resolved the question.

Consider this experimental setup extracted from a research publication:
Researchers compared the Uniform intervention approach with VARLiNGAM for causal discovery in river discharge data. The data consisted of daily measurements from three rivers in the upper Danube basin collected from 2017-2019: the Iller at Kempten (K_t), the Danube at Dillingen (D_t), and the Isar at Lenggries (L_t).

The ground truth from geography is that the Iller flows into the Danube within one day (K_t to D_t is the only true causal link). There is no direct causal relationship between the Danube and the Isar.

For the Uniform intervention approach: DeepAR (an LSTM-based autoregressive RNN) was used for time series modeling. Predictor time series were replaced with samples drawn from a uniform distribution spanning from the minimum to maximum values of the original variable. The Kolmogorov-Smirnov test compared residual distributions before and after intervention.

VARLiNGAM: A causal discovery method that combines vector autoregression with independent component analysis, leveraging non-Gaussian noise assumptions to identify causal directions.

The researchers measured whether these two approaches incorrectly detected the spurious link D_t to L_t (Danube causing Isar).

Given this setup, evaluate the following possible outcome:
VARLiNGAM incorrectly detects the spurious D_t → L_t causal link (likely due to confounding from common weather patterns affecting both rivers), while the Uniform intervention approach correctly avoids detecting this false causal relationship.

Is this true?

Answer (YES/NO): NO